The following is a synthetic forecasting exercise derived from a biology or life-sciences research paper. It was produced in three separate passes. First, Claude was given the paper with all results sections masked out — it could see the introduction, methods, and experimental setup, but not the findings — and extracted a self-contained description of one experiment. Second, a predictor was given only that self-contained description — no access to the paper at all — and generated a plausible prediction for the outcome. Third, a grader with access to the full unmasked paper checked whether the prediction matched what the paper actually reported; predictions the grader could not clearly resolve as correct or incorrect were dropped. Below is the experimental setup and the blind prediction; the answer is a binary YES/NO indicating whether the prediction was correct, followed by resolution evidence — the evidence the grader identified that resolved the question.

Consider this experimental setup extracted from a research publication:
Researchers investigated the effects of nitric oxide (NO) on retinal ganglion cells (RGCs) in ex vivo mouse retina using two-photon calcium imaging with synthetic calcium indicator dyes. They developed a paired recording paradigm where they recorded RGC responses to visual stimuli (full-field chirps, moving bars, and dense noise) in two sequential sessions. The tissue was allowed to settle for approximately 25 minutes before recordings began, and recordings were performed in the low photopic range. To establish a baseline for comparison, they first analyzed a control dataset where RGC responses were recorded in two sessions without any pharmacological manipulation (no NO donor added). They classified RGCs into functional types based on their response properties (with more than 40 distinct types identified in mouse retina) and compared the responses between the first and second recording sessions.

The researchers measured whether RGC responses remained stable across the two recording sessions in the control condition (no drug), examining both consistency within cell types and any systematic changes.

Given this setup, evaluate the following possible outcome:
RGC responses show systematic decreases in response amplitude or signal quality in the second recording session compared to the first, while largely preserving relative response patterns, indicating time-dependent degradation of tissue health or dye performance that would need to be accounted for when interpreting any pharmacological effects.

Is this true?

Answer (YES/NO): NO